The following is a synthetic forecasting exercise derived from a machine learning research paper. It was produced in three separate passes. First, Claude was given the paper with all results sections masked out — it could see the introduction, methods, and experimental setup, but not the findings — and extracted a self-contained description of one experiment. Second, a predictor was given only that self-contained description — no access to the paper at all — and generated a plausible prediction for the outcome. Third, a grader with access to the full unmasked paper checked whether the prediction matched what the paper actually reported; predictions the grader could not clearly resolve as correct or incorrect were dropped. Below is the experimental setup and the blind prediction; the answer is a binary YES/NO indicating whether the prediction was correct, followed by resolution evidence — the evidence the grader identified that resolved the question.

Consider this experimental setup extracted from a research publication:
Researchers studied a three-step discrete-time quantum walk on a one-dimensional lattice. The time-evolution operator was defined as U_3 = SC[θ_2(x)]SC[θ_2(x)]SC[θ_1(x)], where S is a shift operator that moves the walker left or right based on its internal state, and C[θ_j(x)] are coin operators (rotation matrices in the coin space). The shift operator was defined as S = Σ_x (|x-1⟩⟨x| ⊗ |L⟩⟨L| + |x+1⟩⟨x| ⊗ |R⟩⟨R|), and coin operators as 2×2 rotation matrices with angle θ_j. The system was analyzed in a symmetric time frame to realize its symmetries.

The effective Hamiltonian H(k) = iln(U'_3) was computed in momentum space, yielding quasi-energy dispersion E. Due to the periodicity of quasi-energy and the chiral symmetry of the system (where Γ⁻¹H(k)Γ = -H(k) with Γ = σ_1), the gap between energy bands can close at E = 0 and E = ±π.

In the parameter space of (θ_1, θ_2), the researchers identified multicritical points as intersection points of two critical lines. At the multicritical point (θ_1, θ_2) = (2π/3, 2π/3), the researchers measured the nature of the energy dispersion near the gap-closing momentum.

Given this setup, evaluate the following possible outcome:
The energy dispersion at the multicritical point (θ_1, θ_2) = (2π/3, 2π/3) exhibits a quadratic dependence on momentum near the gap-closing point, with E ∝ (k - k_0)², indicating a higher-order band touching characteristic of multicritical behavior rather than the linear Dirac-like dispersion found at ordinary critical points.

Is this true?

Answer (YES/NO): YES